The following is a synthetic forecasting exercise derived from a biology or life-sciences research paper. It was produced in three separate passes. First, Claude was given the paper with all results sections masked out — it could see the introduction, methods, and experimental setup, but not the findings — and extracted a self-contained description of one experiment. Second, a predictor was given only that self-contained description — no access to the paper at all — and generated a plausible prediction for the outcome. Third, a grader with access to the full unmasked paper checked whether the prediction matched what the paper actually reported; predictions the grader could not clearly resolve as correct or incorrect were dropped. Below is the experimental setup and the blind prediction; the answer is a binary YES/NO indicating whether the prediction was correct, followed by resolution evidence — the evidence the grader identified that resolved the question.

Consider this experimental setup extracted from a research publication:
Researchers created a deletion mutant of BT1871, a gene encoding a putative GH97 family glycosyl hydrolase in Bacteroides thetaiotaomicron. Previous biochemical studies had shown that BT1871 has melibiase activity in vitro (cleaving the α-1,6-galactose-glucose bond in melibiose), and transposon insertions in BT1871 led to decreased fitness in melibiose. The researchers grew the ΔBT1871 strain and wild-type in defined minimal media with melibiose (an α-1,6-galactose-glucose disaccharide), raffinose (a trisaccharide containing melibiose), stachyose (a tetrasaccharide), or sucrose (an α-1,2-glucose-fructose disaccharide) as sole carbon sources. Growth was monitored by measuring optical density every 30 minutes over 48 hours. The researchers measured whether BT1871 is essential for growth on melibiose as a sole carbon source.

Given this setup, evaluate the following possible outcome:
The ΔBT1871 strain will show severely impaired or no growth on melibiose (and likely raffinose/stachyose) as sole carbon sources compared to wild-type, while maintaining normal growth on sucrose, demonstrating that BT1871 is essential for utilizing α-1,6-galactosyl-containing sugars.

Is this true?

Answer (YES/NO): YES